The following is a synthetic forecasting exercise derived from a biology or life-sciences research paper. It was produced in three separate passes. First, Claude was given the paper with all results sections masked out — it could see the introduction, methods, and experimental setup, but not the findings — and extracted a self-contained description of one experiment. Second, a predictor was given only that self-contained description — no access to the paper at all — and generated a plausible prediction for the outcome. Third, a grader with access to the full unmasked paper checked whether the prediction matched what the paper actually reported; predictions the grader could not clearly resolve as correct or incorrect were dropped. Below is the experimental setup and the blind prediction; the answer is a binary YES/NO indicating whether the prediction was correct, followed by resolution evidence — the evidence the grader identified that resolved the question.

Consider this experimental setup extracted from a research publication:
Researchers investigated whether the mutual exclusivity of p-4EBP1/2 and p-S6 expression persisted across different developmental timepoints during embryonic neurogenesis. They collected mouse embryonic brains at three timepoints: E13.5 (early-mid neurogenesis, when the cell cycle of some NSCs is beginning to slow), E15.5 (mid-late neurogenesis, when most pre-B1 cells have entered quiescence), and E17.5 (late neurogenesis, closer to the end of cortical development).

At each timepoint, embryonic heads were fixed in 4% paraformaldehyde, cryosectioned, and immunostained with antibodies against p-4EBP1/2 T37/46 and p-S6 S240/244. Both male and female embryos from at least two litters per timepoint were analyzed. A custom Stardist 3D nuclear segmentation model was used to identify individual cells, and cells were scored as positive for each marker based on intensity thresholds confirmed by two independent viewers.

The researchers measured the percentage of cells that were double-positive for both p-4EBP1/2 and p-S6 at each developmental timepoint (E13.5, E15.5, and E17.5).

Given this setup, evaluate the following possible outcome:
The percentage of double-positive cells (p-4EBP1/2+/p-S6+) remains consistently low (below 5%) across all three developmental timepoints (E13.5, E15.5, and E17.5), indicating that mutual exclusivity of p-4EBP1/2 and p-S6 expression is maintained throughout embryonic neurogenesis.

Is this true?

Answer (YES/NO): YES